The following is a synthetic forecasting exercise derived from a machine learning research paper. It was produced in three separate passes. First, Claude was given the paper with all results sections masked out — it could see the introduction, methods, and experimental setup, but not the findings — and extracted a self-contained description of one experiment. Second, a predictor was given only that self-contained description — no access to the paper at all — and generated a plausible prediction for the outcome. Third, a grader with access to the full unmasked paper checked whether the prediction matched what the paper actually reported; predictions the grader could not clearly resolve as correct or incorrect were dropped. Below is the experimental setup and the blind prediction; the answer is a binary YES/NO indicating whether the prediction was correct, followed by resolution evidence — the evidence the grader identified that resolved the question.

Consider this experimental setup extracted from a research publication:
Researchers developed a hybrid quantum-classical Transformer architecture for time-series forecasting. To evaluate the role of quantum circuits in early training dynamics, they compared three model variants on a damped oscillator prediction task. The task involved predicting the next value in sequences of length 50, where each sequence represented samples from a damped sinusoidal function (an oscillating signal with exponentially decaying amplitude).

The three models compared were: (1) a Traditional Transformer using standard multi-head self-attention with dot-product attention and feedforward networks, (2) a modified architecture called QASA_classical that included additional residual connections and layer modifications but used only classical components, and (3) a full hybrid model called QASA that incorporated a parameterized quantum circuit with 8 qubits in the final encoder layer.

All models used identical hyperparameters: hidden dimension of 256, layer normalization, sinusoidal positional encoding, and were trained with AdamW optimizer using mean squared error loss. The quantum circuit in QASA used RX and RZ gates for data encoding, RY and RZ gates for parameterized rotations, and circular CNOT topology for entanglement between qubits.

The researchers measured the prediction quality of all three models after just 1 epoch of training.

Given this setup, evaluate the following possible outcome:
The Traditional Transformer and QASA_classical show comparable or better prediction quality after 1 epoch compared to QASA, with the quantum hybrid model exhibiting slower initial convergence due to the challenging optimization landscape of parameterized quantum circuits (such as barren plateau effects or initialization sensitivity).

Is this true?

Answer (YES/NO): NO